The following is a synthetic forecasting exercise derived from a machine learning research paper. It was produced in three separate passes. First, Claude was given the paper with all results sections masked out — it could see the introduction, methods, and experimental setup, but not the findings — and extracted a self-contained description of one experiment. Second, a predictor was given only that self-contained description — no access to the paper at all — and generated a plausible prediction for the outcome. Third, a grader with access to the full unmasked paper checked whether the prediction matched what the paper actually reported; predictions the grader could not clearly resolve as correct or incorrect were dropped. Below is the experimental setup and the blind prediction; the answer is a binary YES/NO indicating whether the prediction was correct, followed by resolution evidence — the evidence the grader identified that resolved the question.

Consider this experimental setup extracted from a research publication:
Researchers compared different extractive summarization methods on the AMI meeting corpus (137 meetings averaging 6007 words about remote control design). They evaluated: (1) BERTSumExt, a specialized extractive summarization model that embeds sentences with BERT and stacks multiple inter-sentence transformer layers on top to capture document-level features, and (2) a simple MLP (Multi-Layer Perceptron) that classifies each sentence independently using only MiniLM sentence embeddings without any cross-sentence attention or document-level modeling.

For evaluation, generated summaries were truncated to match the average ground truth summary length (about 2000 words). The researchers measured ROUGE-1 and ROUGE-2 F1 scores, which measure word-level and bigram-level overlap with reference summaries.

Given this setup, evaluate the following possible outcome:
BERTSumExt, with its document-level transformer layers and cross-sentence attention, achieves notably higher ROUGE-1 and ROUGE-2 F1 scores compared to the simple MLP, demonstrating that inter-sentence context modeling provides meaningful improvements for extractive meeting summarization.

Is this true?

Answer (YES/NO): NO